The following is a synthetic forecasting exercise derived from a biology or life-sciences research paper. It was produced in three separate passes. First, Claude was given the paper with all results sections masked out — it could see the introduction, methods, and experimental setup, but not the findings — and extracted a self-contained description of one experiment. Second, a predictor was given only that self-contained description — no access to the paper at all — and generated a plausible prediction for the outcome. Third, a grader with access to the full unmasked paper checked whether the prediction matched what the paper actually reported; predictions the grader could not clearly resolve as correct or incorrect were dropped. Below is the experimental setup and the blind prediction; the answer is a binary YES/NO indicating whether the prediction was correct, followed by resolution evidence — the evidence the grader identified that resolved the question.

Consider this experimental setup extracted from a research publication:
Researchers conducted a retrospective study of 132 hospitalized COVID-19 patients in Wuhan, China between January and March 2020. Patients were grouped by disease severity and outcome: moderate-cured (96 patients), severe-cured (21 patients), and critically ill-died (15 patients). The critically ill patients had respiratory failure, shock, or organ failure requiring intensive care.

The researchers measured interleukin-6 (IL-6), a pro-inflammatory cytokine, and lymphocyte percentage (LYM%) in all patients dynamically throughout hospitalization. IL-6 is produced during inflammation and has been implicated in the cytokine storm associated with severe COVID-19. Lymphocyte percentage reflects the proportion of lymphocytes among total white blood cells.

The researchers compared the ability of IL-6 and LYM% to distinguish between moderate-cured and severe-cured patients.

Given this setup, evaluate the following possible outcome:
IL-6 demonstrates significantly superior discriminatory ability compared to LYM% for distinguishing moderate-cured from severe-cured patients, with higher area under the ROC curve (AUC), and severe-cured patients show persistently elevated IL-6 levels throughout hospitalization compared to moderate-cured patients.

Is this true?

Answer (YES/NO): NO